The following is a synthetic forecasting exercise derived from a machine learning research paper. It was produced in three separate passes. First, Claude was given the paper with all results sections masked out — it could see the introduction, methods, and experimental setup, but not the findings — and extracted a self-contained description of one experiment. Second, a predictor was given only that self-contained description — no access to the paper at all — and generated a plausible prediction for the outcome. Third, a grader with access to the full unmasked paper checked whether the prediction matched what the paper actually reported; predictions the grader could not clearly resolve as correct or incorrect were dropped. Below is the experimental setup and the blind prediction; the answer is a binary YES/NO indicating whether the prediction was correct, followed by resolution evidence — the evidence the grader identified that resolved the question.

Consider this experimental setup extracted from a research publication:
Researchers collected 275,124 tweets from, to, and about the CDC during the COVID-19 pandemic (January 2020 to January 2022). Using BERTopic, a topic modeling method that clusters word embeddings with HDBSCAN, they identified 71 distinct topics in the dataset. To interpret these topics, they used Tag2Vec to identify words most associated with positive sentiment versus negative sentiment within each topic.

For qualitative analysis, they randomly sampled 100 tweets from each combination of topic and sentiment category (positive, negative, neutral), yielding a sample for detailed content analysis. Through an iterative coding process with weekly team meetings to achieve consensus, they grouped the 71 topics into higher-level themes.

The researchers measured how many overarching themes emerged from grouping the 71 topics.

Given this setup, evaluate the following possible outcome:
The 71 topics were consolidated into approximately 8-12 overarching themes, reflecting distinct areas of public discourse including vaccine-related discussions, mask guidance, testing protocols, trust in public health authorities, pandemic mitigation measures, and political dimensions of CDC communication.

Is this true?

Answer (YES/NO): NO